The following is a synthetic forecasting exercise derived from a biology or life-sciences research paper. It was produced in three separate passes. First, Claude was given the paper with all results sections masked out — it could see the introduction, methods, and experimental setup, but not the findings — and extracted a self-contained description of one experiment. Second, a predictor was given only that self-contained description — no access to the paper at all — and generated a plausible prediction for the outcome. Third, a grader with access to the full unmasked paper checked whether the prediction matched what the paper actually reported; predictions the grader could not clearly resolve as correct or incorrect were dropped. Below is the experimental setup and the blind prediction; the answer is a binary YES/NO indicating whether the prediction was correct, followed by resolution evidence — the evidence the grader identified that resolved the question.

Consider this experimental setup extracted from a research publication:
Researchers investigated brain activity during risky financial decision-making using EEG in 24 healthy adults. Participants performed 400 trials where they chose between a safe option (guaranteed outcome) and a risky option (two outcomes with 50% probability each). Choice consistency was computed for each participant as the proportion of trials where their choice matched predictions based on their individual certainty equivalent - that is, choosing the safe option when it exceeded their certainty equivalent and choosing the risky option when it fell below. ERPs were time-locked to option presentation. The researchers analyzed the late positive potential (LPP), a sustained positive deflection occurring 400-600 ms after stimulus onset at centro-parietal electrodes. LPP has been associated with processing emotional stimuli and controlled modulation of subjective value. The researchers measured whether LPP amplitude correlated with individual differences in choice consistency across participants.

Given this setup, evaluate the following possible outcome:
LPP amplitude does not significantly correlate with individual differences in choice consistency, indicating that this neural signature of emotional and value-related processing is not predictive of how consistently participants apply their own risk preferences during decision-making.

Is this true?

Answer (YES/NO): YES